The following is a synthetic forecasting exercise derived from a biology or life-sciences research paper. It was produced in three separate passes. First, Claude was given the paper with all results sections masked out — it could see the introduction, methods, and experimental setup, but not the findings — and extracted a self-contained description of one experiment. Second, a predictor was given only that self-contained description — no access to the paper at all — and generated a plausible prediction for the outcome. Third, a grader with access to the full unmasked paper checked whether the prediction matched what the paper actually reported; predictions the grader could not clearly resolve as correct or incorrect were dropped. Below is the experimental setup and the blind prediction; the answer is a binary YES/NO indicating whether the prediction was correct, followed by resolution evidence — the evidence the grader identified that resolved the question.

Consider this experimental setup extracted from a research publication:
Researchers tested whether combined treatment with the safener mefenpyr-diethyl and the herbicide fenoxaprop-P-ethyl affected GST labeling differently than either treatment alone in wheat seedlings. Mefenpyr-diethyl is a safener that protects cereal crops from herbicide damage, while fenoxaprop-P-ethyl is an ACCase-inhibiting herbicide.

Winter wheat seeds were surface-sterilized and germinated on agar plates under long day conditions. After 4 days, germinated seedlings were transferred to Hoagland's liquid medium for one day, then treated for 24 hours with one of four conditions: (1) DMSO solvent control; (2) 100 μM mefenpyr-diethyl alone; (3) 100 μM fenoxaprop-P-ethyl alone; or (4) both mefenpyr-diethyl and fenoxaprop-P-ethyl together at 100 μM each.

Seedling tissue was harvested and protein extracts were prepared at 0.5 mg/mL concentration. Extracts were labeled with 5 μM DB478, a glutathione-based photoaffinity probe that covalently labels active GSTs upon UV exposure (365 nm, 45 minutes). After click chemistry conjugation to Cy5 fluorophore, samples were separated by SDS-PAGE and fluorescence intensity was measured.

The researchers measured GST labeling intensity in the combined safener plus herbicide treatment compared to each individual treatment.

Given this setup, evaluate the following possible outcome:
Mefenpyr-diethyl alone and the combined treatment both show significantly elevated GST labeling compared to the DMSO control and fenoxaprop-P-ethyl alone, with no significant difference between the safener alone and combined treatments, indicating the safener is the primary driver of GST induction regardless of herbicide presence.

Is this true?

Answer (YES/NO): YES